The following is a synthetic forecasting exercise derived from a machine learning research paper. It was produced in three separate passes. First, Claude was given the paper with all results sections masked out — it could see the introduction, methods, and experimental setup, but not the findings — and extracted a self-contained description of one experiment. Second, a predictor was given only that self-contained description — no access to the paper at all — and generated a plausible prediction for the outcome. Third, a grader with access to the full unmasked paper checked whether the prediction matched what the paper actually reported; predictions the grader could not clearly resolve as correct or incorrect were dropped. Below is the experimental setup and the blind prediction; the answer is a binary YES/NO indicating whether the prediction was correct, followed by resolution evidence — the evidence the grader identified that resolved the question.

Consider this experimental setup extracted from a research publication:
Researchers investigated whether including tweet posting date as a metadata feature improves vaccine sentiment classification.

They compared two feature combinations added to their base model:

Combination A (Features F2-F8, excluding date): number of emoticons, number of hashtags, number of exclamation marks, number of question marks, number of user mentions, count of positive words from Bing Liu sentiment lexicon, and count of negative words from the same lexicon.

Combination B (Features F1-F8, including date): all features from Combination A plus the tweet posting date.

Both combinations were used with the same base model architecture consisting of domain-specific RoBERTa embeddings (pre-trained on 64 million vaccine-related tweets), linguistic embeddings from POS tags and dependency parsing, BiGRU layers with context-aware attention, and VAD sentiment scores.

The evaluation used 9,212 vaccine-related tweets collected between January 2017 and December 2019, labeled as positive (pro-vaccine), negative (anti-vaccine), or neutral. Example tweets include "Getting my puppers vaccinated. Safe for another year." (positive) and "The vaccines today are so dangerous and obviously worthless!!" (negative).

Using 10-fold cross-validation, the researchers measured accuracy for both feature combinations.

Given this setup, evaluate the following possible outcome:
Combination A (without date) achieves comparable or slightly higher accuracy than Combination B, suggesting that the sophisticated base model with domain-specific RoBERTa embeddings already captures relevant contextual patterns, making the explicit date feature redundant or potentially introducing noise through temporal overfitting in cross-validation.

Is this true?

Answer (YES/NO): NO